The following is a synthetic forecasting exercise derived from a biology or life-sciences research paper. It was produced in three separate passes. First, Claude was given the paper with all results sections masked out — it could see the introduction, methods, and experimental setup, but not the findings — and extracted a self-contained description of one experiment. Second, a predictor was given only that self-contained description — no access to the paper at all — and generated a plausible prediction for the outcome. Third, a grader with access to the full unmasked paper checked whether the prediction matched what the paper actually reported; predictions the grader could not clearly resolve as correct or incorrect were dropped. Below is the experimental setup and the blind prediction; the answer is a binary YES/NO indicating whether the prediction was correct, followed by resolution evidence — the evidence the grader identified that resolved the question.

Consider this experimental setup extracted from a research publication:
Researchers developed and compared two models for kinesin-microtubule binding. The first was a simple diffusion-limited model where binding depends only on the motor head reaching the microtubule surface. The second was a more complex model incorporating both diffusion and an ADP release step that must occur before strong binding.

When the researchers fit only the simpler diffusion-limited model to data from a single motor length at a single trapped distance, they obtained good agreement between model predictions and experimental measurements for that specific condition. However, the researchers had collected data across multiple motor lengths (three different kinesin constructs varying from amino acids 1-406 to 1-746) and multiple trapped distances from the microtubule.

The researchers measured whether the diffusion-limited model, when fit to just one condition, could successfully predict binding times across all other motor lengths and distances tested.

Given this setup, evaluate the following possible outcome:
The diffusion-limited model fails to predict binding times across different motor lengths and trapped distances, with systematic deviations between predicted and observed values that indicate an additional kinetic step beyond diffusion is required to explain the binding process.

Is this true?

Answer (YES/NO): YES